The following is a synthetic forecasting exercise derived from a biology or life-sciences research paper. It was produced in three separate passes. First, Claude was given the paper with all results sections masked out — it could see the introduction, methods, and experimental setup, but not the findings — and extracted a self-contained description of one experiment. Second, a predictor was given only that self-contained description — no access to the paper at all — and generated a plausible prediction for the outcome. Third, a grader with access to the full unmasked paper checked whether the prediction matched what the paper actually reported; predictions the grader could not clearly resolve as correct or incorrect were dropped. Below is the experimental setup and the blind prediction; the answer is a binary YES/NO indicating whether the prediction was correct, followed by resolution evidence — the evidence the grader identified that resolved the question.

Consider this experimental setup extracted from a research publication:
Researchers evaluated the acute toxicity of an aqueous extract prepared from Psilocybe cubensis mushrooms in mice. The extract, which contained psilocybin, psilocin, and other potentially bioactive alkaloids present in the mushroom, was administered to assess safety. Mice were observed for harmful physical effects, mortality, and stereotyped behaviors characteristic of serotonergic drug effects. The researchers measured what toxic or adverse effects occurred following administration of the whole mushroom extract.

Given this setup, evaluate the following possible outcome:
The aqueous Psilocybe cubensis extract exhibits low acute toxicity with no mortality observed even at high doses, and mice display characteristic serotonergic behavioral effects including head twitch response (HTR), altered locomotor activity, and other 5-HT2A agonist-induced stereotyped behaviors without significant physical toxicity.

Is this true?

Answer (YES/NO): YES